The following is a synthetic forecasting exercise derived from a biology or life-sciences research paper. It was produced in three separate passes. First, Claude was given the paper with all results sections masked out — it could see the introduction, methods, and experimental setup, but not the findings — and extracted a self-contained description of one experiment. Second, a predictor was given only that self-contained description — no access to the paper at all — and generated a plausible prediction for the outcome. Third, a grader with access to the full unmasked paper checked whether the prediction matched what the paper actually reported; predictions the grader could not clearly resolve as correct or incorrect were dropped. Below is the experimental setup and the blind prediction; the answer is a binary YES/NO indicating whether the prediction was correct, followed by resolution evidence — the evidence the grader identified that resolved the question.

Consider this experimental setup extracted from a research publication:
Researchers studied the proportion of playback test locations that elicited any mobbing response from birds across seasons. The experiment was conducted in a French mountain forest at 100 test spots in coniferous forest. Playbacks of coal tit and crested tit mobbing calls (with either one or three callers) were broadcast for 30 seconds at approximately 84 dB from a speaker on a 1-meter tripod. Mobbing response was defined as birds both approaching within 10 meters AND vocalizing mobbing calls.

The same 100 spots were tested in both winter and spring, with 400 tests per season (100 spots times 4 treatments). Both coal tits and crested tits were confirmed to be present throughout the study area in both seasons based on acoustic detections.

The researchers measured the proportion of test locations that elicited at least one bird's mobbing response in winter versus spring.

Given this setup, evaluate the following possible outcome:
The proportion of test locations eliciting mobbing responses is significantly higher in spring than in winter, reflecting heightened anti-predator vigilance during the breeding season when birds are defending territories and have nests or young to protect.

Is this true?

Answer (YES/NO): NO